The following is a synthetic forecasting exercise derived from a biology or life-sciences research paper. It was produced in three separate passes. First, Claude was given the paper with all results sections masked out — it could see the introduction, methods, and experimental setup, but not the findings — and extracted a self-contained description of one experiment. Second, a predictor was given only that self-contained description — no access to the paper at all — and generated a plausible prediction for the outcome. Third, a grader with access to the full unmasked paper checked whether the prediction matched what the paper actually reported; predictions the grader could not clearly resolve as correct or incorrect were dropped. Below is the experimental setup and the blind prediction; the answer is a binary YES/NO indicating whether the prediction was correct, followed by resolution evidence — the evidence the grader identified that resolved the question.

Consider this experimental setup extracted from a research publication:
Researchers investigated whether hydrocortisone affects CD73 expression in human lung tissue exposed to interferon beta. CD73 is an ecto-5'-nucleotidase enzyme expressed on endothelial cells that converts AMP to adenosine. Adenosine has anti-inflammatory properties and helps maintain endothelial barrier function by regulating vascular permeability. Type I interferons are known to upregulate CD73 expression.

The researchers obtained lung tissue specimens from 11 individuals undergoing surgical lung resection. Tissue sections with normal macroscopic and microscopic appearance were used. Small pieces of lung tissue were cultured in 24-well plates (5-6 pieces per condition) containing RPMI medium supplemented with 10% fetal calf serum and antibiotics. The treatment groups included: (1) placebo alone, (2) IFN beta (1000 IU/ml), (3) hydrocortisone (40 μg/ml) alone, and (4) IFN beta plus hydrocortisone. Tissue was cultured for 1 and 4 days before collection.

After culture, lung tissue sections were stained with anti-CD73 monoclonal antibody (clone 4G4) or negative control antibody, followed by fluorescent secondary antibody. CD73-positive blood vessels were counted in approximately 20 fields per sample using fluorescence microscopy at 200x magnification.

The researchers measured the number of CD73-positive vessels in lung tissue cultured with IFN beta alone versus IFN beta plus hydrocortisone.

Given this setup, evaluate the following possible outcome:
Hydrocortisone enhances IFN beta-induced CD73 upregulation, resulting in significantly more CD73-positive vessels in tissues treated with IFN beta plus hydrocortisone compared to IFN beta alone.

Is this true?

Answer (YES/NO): NO